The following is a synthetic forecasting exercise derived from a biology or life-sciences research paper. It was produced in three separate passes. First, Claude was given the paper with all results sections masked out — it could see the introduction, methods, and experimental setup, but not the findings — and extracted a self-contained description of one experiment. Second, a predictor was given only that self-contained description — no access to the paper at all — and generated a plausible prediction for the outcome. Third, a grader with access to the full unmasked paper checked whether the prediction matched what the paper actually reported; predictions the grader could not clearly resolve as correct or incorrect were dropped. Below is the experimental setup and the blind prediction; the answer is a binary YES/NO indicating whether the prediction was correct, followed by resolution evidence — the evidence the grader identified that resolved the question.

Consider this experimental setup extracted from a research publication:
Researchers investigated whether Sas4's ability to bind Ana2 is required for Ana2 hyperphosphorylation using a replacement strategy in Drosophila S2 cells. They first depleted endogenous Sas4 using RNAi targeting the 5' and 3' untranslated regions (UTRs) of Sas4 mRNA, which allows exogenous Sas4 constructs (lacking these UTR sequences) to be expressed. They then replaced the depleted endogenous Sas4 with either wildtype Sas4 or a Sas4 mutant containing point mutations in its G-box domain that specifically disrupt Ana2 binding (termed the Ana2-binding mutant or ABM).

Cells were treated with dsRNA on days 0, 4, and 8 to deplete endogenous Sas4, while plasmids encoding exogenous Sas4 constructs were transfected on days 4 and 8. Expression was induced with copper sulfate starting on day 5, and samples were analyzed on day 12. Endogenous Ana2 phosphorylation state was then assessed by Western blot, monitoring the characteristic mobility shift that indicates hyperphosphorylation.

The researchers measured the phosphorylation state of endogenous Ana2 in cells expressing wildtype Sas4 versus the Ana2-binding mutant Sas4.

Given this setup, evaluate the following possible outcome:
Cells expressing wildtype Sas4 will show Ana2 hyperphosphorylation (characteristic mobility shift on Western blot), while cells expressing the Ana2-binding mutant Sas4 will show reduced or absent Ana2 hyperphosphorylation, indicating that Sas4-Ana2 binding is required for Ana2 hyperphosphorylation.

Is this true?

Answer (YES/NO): YES